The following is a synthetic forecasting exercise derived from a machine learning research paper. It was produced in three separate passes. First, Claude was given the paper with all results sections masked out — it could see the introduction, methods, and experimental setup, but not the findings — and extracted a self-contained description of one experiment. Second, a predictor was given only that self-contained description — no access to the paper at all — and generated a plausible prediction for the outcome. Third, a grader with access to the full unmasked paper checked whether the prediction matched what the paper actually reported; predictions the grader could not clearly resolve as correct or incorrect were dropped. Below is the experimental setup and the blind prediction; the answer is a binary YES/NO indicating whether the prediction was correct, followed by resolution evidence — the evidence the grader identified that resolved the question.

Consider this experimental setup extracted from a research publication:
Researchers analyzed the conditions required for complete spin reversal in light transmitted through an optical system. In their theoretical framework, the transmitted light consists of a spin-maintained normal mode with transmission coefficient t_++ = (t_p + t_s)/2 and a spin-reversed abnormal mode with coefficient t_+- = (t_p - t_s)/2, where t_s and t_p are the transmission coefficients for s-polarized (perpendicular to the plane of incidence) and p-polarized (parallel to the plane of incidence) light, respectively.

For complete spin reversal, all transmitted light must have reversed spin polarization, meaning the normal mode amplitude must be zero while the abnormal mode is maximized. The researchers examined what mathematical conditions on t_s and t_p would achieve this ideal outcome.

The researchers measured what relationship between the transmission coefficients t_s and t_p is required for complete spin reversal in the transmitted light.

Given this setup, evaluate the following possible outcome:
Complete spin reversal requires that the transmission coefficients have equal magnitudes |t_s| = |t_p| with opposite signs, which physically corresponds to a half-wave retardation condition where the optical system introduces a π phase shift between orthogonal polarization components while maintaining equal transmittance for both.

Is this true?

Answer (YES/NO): YES